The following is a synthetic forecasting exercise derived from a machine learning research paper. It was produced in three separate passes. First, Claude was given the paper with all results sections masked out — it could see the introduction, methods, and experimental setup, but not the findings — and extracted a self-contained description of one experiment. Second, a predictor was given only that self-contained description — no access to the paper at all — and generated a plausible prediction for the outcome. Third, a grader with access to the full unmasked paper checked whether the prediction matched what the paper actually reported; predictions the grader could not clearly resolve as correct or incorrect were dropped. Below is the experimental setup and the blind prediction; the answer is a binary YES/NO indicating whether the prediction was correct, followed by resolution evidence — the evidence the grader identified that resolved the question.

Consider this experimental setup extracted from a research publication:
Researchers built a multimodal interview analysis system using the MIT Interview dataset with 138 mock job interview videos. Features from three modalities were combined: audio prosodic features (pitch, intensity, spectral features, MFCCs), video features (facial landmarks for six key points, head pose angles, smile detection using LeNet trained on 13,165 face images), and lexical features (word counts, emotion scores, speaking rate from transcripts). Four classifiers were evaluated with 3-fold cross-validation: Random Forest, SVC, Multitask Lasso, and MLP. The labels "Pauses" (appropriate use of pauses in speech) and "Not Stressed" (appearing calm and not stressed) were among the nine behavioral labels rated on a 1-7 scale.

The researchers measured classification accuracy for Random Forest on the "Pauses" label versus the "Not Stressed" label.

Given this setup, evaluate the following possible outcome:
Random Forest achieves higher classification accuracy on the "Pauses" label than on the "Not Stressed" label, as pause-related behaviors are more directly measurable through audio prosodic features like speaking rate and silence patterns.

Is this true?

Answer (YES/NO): NO